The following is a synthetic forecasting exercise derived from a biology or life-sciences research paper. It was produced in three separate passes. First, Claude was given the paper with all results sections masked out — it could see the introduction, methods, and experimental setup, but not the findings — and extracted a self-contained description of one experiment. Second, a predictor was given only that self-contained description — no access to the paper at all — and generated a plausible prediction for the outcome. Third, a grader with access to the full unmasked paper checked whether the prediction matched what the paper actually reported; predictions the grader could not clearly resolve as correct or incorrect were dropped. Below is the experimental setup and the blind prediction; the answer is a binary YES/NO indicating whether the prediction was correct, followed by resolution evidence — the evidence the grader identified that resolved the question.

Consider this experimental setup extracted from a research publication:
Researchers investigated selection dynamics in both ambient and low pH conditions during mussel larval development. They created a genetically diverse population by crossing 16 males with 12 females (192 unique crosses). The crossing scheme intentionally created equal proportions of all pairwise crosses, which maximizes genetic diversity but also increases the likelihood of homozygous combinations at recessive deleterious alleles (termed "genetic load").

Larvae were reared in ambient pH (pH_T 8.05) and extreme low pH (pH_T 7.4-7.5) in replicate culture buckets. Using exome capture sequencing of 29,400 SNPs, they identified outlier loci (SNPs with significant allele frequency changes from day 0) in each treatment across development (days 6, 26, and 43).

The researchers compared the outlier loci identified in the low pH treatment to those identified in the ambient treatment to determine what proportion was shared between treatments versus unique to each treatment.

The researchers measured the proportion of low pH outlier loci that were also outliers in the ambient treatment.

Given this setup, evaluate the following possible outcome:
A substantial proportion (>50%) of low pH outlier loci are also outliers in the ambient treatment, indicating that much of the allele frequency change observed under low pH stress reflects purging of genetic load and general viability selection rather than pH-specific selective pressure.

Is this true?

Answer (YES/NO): NO